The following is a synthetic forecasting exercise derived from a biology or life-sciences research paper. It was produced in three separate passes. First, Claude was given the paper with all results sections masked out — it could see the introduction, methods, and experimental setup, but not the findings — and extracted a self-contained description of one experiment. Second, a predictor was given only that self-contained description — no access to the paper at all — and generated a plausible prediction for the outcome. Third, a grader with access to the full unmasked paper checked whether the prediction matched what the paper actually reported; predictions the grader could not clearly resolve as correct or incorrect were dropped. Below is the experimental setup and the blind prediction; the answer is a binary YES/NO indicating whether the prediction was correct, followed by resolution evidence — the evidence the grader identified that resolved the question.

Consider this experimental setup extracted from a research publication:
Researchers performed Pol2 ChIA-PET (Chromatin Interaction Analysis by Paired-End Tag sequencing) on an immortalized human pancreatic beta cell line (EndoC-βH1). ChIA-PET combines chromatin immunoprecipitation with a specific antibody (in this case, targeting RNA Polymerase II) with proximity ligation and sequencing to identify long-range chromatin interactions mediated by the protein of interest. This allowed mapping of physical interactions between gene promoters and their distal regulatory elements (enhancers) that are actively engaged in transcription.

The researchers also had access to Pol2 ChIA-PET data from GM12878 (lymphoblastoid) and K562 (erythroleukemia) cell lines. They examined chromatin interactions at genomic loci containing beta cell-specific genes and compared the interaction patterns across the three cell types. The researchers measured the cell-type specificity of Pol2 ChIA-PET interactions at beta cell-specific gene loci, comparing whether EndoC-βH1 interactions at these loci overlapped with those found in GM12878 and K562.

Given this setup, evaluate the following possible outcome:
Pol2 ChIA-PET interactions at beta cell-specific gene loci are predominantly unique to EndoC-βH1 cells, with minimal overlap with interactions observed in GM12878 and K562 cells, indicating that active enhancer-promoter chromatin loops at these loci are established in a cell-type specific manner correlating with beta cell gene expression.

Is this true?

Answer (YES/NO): YES